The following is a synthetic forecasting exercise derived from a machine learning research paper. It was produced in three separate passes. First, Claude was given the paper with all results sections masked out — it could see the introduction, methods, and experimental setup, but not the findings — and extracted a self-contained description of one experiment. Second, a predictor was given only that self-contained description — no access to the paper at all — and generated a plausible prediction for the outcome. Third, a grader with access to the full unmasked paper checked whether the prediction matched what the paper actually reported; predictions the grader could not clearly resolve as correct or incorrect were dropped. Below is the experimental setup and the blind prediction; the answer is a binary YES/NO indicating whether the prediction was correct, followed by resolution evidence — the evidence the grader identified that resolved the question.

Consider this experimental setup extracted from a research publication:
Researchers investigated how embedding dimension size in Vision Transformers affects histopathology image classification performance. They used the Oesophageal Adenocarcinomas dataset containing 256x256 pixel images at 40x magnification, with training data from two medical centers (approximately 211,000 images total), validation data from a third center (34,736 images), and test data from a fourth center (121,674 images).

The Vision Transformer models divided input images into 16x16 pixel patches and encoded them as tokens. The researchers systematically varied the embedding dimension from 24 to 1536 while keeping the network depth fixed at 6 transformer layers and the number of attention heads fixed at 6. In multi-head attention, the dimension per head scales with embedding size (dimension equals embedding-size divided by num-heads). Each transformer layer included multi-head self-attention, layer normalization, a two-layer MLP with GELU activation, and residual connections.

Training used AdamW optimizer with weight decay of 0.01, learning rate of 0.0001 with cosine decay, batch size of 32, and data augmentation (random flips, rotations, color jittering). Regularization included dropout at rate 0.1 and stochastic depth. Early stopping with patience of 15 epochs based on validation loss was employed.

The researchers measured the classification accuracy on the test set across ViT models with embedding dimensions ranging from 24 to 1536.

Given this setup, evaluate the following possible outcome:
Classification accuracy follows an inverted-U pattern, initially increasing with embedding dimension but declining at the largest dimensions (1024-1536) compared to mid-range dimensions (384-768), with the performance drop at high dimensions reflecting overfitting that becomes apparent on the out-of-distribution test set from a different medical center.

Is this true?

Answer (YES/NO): YES